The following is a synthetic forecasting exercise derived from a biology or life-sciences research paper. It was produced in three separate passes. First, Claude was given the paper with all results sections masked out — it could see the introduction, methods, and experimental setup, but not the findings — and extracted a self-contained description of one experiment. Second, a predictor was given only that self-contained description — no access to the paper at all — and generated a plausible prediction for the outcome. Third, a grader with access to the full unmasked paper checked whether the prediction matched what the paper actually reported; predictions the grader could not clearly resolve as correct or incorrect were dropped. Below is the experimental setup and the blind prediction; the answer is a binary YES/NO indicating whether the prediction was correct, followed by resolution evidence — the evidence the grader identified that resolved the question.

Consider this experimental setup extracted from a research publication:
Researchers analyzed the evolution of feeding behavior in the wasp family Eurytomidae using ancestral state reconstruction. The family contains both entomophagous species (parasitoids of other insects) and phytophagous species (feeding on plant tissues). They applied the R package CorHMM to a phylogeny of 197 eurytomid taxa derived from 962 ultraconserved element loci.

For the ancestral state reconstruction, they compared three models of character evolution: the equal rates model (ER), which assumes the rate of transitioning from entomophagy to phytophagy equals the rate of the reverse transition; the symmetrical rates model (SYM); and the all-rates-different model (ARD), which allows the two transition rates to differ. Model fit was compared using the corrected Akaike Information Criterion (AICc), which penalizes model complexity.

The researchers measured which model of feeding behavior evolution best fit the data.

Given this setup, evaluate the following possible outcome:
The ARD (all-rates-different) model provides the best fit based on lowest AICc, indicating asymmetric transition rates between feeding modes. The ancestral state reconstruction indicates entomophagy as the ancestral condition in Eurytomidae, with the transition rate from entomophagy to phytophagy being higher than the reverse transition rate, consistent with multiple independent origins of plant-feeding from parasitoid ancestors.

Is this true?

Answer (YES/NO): NO